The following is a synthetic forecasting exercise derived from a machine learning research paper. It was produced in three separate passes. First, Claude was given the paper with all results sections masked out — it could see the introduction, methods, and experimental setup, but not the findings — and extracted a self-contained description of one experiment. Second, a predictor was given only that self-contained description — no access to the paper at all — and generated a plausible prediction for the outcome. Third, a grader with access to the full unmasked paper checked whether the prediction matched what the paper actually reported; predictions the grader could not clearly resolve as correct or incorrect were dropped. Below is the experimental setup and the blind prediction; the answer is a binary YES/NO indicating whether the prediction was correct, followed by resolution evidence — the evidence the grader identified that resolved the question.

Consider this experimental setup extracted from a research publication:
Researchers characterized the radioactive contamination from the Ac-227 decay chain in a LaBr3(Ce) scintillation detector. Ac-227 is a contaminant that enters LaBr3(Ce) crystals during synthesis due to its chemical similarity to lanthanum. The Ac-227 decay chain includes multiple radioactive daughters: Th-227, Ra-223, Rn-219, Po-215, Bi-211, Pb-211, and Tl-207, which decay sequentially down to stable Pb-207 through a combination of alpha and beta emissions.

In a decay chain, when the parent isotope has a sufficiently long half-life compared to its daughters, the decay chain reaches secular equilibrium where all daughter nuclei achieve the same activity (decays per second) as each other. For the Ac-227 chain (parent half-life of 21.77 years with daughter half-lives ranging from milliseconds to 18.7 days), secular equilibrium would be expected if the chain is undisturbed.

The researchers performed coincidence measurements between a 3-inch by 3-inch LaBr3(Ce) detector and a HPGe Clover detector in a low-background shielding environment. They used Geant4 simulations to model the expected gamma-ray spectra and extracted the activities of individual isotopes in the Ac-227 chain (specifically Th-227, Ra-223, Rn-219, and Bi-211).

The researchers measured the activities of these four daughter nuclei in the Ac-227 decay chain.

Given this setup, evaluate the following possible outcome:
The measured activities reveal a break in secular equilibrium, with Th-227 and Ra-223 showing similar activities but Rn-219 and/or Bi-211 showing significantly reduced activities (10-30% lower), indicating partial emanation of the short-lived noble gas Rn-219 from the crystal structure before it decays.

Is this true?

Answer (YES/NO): NO